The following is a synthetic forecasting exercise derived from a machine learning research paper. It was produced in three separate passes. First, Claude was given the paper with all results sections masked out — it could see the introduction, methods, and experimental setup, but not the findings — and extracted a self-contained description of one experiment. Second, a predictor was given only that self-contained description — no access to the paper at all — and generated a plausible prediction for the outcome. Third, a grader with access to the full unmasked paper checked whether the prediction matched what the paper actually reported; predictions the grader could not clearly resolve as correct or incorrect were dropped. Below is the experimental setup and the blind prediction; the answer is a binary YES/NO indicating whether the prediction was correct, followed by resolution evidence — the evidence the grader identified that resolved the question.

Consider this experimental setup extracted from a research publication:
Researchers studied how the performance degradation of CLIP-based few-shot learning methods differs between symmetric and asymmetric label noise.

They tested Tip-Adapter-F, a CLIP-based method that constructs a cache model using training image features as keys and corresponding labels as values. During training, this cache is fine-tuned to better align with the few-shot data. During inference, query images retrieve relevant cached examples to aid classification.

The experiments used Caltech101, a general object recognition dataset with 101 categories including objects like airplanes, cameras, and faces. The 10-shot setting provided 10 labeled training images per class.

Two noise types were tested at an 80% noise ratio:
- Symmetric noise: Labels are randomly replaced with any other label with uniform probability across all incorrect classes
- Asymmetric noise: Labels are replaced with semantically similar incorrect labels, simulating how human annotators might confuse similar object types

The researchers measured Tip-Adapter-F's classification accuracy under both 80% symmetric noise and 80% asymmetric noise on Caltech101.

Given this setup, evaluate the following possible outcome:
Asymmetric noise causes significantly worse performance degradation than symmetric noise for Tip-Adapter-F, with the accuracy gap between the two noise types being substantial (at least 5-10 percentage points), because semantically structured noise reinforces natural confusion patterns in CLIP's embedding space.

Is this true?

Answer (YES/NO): YES